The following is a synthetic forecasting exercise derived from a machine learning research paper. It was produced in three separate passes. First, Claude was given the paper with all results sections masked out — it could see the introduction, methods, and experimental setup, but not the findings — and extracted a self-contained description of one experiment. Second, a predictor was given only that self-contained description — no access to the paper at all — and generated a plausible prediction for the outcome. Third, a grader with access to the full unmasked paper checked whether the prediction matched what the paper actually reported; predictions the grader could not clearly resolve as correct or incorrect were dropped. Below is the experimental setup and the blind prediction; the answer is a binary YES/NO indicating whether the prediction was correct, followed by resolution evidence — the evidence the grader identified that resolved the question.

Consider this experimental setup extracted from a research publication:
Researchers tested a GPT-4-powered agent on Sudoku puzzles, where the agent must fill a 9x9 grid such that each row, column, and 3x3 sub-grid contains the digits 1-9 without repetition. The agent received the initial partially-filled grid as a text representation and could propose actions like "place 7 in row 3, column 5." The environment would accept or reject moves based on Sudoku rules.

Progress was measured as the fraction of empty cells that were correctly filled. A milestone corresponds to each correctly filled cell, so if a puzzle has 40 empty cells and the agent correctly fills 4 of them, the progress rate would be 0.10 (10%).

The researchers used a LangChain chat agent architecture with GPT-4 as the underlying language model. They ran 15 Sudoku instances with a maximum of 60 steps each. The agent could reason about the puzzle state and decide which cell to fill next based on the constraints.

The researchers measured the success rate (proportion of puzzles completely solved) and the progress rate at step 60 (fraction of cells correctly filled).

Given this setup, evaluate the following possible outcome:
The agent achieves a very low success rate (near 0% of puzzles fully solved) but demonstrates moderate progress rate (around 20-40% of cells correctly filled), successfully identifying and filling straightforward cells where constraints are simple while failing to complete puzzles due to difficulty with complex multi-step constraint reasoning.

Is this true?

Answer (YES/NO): NO